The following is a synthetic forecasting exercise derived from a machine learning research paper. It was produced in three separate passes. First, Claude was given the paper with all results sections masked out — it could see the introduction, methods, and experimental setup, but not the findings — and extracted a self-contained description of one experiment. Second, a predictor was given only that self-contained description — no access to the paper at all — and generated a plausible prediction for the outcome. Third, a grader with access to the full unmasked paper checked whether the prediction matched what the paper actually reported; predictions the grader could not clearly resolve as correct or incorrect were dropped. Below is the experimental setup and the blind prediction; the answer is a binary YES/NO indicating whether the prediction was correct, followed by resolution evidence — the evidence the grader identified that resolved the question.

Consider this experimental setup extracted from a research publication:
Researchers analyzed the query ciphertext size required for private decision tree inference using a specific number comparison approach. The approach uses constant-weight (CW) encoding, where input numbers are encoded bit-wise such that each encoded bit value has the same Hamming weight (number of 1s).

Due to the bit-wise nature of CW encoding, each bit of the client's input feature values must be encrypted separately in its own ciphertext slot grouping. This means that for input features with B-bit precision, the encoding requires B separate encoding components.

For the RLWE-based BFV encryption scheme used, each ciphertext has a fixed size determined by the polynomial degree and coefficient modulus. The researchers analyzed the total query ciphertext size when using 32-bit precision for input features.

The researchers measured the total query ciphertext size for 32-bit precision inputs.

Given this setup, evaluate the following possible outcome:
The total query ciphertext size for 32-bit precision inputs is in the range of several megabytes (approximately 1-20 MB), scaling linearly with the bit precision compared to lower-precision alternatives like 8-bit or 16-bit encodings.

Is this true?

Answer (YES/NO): NO